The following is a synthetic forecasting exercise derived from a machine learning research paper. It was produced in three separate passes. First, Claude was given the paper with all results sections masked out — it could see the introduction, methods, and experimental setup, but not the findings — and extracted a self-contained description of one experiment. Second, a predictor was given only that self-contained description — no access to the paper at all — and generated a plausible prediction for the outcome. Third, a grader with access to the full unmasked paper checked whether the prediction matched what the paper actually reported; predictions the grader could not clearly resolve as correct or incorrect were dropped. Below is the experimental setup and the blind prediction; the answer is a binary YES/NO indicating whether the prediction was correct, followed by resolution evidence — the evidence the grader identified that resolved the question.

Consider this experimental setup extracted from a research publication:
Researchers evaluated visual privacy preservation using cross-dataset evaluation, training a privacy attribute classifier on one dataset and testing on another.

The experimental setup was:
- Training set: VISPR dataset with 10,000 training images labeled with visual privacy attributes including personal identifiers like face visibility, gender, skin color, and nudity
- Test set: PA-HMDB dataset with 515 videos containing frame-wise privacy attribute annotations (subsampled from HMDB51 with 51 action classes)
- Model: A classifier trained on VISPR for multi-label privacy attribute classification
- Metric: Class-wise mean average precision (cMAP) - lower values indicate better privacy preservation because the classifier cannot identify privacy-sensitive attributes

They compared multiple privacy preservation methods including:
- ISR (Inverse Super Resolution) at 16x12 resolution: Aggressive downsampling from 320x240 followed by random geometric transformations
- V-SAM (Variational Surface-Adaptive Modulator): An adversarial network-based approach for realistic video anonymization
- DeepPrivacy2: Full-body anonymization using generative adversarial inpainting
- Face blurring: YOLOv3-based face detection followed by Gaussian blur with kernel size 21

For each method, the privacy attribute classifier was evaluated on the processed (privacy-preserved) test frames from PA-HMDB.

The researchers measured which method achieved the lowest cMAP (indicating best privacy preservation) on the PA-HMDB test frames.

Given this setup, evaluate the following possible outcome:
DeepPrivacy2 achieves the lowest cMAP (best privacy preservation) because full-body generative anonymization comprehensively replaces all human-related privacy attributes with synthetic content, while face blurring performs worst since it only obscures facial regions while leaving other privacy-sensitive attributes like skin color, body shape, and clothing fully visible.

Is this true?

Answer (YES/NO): NO